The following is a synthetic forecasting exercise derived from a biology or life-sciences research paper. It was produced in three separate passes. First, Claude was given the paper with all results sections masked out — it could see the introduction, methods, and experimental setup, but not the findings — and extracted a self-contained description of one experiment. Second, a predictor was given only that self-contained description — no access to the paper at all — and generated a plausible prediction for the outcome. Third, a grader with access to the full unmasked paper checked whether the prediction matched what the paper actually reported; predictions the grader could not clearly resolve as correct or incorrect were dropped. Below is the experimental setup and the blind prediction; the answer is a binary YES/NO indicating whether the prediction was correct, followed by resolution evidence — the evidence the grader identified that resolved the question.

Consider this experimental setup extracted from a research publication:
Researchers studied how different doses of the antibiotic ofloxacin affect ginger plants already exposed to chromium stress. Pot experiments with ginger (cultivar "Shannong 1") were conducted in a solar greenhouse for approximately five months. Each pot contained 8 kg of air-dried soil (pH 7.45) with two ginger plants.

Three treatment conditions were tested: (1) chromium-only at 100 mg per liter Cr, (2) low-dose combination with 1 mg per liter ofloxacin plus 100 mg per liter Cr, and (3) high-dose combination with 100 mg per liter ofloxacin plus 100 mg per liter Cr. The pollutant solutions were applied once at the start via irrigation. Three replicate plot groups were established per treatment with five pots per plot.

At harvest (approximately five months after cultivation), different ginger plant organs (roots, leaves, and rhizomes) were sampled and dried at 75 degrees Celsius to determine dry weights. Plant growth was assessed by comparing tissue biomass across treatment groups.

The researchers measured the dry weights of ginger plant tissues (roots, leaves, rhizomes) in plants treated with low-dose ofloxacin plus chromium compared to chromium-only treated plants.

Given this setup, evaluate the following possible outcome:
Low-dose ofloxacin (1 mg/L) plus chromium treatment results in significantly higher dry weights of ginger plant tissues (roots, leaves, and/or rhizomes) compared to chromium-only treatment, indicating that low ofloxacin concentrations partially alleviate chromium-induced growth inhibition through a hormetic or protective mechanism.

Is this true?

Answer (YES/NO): NO